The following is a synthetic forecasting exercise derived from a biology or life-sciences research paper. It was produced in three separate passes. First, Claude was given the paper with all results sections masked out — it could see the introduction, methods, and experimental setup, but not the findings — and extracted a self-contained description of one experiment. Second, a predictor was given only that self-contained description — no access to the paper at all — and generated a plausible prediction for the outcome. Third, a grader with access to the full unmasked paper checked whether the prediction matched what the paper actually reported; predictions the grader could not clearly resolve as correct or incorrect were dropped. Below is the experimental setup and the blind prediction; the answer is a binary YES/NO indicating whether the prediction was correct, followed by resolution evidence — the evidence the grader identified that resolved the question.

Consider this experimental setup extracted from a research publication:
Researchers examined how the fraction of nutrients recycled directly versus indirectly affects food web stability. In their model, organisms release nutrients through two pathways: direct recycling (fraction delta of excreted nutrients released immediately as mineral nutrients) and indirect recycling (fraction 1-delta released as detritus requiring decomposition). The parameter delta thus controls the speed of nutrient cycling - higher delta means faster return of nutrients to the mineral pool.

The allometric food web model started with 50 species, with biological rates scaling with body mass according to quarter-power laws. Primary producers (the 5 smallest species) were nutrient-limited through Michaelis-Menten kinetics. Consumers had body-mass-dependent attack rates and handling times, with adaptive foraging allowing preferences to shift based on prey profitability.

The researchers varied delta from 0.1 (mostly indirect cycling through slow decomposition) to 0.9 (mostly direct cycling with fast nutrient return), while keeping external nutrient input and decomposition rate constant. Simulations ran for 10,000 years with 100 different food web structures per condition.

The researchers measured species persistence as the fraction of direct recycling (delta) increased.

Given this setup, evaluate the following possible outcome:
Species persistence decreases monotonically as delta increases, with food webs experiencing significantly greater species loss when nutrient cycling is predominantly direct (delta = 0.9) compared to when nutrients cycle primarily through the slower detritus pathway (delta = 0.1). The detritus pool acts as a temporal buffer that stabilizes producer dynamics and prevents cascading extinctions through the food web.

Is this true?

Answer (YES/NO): NO